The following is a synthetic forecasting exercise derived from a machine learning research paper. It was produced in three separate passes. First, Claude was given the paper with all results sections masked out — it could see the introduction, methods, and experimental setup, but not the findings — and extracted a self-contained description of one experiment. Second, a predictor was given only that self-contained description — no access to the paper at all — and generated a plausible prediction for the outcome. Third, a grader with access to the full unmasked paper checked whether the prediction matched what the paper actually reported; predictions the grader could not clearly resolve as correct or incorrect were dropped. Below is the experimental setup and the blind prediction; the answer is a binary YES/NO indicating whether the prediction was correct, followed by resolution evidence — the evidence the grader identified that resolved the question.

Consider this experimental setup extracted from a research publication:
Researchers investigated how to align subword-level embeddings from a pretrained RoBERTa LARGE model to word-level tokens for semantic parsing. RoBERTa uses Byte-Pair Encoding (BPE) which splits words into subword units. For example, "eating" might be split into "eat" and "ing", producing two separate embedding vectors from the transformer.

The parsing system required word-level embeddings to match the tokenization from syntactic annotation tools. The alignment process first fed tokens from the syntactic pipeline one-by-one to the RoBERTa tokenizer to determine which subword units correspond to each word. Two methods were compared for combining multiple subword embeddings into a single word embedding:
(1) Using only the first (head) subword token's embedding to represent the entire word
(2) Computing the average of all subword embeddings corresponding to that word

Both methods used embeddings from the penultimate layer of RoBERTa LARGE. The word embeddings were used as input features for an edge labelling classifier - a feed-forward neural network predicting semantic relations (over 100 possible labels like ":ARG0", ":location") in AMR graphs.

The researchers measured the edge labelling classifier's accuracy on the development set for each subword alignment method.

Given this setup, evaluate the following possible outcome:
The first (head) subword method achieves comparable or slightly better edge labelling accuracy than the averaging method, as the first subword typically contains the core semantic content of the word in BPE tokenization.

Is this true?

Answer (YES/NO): NO